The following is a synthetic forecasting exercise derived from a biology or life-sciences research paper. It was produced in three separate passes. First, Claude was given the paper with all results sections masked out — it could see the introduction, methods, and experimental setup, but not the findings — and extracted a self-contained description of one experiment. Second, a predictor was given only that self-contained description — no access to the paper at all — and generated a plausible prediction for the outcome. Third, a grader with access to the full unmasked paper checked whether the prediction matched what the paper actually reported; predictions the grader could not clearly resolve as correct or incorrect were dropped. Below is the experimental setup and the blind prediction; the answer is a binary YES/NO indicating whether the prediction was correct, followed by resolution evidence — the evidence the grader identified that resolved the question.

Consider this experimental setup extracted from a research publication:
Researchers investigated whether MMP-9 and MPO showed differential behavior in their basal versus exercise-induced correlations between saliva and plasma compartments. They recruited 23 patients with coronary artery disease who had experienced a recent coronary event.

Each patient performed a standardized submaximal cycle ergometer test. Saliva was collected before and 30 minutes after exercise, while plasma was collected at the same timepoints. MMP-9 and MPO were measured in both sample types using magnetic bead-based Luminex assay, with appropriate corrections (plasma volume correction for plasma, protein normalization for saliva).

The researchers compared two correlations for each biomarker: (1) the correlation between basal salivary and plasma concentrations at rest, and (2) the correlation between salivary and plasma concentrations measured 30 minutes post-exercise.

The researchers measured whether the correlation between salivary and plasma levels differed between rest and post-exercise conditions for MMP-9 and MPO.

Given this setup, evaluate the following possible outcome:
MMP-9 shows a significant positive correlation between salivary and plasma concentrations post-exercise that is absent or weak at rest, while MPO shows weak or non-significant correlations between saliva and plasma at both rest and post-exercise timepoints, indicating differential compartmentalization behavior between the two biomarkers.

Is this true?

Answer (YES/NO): NO